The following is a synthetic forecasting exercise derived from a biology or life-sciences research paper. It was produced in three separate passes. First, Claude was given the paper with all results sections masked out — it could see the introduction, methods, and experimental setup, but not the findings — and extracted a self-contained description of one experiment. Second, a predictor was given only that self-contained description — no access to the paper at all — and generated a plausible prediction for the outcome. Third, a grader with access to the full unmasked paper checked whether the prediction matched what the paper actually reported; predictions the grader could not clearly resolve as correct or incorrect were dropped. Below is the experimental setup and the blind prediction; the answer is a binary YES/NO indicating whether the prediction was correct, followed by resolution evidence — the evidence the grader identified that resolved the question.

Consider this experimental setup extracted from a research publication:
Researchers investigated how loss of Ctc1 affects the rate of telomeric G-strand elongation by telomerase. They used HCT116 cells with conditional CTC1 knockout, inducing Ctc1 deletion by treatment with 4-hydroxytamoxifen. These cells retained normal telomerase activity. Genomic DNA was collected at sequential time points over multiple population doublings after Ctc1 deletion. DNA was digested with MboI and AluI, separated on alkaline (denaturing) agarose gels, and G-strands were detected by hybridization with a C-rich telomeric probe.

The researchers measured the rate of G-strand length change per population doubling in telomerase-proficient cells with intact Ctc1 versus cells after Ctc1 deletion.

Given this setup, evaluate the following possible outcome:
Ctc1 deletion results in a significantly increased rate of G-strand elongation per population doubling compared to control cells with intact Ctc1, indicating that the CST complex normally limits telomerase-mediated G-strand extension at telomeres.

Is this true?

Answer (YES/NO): YES